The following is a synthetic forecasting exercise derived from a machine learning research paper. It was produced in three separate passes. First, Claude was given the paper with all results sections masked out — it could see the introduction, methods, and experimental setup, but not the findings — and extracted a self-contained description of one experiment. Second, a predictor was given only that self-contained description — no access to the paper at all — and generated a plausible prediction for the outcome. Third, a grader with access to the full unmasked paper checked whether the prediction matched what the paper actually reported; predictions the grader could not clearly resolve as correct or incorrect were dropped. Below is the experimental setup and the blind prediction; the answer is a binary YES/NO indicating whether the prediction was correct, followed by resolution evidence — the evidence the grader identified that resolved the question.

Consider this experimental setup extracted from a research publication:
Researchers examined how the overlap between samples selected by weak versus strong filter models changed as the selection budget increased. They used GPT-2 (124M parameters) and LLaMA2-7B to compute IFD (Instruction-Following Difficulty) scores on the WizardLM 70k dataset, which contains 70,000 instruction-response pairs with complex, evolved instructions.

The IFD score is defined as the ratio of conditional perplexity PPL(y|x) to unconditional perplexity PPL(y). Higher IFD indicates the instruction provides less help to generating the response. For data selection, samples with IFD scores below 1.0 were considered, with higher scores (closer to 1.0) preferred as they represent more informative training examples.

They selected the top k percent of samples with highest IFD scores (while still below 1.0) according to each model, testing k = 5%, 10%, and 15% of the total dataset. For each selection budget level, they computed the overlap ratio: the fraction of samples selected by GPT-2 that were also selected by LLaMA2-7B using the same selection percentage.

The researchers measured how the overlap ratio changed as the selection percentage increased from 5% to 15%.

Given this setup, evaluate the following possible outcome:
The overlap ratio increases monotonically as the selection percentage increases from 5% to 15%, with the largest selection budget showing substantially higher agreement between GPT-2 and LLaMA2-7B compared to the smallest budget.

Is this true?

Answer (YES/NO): YES